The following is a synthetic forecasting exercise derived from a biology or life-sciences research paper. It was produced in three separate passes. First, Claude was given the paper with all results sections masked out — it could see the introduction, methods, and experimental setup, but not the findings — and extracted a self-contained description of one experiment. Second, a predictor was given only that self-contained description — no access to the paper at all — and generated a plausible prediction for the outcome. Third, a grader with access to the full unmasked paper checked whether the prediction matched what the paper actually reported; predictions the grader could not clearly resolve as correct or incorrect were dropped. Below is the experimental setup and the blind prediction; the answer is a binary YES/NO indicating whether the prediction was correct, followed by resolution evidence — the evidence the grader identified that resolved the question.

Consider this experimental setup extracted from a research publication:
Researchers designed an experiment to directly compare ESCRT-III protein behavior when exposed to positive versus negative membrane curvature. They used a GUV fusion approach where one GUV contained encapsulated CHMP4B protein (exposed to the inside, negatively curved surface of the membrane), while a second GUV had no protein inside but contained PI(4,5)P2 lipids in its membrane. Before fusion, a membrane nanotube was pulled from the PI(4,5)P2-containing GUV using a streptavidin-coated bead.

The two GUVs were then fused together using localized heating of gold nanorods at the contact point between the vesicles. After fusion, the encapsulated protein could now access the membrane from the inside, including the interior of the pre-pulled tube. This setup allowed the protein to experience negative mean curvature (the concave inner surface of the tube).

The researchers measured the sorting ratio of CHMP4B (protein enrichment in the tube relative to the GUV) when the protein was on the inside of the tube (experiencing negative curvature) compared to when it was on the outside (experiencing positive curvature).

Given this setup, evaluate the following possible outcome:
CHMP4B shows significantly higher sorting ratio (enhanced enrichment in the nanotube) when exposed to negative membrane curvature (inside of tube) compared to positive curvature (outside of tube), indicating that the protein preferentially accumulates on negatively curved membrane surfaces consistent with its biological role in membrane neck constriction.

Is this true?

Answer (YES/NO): NO